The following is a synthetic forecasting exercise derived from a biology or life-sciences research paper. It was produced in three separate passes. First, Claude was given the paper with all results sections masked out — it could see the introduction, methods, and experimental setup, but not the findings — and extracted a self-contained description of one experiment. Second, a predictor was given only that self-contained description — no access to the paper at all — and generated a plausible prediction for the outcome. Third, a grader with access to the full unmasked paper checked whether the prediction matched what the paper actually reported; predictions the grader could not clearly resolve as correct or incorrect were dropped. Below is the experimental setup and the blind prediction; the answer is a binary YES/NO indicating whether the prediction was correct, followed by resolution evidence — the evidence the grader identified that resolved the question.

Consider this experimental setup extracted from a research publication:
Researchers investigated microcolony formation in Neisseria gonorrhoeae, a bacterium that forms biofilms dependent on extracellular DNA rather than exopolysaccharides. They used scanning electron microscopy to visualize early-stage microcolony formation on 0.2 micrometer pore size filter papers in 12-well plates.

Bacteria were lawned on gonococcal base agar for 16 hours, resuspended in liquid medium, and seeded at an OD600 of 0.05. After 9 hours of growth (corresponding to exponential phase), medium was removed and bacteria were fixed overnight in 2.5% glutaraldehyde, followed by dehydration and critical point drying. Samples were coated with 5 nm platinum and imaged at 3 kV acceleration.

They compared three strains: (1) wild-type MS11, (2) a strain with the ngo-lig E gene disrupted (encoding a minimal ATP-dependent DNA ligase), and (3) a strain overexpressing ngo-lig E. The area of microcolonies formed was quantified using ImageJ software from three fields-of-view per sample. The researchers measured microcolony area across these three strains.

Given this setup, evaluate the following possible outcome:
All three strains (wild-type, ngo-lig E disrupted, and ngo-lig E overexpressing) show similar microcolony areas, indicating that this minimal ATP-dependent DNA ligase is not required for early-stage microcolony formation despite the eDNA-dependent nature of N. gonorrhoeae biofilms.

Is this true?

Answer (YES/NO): NO